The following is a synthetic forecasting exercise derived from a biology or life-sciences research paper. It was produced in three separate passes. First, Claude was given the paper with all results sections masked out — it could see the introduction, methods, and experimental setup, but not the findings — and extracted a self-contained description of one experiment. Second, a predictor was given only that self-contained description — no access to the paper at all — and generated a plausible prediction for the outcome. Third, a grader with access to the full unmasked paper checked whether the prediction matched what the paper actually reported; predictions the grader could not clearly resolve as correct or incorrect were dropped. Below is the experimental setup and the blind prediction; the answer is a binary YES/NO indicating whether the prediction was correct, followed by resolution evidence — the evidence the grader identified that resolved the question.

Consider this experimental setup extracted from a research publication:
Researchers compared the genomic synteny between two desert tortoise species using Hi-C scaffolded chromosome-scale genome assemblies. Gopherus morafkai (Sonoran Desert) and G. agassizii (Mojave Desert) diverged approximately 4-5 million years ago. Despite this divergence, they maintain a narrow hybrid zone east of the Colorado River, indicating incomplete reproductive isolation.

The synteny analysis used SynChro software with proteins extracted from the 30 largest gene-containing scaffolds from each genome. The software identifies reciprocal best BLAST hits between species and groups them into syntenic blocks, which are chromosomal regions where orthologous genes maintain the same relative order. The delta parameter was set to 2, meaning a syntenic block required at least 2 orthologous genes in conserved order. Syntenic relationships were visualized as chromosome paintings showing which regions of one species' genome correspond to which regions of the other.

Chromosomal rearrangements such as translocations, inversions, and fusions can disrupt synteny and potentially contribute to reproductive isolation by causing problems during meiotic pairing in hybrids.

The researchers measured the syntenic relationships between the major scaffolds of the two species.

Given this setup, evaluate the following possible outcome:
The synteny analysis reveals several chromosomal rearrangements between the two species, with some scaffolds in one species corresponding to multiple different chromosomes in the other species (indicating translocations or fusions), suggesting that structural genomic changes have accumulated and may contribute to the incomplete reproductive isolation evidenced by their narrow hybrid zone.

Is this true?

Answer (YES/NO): NO